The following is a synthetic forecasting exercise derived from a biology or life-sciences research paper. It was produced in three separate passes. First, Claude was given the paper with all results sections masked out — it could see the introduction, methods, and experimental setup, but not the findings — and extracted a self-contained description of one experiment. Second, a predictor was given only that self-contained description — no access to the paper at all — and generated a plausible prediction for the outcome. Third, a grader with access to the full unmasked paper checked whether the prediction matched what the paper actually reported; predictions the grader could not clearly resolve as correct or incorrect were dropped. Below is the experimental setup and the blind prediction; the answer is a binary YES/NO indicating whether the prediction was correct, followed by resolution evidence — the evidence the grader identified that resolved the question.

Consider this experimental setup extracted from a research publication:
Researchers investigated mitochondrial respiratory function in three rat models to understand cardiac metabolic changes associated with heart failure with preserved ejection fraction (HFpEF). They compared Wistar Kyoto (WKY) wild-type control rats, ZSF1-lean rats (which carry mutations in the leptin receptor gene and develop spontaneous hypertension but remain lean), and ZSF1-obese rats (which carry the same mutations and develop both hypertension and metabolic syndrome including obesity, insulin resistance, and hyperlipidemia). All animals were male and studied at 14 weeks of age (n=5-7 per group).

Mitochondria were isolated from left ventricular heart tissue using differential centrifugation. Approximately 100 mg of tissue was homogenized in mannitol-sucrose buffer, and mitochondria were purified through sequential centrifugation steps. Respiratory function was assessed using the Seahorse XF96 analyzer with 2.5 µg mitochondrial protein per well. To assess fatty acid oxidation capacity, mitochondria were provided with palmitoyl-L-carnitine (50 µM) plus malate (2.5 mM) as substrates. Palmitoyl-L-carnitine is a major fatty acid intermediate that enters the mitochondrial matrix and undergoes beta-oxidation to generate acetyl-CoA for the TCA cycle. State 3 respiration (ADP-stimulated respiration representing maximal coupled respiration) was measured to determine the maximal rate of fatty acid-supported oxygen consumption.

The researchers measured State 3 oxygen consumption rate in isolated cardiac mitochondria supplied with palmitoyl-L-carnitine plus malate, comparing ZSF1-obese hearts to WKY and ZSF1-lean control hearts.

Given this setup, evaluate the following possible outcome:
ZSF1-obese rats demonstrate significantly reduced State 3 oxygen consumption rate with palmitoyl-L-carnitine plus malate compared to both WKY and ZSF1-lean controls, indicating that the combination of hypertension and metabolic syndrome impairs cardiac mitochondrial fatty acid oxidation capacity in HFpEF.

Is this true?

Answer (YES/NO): NO